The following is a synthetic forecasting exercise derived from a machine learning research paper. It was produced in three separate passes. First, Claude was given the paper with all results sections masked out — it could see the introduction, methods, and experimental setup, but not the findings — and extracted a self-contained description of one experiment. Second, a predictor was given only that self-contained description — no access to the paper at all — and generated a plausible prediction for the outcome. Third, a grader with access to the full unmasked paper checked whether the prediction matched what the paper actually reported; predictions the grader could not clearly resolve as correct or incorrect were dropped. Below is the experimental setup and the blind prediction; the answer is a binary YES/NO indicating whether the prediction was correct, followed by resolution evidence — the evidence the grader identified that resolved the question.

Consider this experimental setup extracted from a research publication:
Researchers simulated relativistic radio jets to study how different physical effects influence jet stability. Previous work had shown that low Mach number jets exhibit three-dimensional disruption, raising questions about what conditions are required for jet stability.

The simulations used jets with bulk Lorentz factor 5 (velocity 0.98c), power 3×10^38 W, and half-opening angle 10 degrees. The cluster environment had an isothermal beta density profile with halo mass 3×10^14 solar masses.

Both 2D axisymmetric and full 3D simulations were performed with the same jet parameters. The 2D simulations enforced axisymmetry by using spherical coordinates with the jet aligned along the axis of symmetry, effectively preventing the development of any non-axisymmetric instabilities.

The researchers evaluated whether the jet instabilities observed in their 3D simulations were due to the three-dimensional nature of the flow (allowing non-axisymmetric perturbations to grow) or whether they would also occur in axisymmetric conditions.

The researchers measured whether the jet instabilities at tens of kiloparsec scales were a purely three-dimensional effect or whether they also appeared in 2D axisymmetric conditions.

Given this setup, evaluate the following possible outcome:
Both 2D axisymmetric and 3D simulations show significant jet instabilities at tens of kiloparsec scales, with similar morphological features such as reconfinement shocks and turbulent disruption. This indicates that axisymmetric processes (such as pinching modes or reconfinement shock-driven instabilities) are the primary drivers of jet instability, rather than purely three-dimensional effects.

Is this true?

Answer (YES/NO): NO